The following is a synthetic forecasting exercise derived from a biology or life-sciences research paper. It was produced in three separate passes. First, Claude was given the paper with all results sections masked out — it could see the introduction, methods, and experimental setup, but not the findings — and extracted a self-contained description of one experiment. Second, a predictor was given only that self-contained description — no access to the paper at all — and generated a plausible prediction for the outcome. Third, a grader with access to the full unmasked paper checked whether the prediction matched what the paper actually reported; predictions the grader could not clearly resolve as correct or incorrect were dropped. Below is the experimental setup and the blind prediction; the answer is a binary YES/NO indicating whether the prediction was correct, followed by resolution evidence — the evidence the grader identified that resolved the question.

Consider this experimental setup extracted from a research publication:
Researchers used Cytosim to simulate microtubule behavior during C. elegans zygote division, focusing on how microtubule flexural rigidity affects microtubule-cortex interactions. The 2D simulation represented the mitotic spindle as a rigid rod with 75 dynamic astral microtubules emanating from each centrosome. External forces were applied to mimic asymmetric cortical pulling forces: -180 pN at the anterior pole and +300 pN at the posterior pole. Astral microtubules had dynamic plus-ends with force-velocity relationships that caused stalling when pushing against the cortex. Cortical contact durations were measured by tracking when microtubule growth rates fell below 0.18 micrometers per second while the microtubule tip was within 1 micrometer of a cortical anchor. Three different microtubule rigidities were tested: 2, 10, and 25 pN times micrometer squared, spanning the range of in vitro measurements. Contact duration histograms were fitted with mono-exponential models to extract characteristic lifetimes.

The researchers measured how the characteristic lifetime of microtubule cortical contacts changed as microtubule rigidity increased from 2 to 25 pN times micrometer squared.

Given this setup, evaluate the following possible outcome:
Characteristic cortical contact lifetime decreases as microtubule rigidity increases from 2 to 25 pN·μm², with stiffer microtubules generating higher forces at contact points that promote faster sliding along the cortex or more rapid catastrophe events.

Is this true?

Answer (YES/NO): YES